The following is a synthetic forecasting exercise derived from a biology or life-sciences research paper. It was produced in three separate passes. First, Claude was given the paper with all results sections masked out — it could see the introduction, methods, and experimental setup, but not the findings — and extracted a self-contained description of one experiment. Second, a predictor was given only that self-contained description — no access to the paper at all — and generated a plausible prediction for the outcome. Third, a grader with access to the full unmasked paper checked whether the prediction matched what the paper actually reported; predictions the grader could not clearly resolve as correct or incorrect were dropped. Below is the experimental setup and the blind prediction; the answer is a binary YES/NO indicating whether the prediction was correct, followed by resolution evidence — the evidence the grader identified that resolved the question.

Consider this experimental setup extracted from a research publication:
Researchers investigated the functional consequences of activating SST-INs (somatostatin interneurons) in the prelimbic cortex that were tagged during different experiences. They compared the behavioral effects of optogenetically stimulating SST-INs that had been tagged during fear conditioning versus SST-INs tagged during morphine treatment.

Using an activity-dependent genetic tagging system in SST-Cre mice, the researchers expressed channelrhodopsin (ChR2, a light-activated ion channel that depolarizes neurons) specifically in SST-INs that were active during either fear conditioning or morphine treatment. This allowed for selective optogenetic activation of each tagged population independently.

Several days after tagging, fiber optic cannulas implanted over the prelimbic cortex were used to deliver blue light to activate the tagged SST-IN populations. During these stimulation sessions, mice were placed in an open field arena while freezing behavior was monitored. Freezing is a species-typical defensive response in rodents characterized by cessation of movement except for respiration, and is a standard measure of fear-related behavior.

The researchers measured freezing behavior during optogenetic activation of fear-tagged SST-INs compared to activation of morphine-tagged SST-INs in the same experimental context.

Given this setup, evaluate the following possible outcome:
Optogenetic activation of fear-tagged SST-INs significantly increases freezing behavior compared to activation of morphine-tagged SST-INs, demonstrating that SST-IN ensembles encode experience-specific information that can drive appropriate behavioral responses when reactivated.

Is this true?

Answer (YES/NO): YES